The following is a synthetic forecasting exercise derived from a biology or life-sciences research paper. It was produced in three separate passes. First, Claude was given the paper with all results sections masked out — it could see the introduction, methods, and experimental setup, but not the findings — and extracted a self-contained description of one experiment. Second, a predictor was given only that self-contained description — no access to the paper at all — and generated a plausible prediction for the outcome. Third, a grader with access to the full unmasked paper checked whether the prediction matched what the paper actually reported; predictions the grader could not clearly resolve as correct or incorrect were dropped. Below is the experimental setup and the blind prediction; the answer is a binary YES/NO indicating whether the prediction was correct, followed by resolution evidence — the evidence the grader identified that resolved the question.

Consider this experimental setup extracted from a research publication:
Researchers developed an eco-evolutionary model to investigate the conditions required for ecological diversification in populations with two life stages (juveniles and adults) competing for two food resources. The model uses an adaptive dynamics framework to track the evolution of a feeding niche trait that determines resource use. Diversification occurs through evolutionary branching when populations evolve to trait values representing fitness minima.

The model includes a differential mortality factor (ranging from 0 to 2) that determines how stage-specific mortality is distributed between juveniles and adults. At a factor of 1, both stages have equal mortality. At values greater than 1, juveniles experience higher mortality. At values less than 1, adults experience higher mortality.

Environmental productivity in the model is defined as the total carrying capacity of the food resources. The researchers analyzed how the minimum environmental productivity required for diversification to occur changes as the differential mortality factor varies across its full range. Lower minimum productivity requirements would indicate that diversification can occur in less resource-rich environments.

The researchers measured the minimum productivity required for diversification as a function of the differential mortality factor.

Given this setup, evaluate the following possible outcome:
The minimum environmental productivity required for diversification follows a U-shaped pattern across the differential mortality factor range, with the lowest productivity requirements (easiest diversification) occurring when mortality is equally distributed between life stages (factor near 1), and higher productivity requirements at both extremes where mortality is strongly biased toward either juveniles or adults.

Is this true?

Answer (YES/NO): NO